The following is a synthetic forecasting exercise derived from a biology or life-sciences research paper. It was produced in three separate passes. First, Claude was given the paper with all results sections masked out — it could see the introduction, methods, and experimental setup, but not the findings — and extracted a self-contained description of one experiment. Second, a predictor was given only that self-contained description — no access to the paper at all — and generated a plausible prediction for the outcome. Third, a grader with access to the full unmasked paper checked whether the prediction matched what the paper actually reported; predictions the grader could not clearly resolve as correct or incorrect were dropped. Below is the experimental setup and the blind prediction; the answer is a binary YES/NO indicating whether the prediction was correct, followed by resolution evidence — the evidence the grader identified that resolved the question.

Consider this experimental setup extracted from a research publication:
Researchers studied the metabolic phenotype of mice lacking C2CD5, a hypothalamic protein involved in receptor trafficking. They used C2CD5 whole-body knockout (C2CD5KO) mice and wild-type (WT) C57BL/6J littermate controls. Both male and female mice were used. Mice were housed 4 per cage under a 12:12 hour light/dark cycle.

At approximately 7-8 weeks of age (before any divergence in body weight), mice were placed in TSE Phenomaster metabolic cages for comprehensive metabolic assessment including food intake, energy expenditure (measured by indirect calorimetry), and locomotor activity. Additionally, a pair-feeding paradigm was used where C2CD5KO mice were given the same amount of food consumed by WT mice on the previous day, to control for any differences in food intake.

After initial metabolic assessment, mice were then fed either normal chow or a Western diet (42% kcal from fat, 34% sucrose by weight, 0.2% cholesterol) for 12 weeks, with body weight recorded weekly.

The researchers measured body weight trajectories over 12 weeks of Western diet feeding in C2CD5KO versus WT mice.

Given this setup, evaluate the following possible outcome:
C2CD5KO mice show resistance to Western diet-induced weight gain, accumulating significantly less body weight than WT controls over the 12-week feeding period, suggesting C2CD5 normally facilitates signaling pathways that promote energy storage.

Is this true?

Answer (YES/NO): NO